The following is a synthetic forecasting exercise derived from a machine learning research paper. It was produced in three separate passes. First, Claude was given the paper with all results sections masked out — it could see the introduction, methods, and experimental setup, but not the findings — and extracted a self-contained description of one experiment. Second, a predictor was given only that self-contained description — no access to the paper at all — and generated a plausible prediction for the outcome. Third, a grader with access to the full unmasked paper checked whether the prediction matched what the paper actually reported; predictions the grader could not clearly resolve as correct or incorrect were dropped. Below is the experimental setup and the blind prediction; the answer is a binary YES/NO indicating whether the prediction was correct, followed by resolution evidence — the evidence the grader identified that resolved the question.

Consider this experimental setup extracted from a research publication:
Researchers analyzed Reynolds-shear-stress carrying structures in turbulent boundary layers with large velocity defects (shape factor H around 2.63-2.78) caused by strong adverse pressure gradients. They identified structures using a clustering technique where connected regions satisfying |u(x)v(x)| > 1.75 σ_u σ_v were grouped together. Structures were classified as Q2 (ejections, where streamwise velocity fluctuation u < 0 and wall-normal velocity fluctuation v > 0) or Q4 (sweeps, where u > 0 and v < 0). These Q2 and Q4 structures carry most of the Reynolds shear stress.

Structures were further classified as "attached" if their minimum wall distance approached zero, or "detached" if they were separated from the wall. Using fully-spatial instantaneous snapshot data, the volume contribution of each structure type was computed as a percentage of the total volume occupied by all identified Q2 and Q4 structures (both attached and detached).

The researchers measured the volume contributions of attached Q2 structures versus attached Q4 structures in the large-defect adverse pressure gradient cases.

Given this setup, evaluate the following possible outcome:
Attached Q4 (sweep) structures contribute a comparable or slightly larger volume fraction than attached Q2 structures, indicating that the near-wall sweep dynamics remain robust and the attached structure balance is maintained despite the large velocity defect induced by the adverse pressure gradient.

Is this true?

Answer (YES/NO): NO